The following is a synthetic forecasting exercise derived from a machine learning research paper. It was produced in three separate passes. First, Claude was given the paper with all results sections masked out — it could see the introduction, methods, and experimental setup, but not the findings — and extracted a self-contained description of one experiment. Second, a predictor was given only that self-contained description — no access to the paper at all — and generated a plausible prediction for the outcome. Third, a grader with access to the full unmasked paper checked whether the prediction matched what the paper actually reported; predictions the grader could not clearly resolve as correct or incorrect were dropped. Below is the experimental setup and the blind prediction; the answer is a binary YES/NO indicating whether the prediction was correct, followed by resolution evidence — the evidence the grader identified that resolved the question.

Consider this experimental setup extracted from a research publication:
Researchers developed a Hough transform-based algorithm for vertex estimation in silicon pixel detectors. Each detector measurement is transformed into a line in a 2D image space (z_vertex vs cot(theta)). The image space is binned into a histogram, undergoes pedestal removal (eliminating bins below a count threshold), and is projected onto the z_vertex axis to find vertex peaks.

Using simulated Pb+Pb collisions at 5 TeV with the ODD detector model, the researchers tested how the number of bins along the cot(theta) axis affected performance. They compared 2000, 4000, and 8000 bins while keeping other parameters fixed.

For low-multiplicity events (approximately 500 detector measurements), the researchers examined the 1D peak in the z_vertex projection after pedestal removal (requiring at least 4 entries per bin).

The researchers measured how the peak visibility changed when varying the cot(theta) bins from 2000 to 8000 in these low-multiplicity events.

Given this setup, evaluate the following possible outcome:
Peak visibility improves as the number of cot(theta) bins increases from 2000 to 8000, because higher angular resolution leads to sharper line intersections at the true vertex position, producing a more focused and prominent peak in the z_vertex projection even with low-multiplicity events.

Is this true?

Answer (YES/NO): NO